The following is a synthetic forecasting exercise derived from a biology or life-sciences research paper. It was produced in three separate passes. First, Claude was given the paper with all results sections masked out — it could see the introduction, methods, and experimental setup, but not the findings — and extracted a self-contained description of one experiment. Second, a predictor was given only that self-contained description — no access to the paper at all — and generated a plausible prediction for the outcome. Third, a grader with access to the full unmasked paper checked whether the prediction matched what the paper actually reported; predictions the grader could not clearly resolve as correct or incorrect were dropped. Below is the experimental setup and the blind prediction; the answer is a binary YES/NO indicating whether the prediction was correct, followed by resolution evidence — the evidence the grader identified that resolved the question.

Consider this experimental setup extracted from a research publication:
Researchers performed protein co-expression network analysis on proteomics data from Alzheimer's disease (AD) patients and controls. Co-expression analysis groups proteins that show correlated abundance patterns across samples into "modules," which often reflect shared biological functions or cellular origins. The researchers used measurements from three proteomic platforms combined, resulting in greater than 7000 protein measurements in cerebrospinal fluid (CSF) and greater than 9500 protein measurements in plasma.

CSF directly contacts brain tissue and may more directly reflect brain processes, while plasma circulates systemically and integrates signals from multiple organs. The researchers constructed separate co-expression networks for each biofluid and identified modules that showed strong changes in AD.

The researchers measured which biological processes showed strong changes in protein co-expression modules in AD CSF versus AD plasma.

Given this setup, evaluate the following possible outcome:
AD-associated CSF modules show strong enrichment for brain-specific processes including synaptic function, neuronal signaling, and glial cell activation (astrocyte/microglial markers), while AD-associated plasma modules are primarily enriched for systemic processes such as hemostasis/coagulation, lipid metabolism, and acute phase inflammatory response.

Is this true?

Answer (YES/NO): NO